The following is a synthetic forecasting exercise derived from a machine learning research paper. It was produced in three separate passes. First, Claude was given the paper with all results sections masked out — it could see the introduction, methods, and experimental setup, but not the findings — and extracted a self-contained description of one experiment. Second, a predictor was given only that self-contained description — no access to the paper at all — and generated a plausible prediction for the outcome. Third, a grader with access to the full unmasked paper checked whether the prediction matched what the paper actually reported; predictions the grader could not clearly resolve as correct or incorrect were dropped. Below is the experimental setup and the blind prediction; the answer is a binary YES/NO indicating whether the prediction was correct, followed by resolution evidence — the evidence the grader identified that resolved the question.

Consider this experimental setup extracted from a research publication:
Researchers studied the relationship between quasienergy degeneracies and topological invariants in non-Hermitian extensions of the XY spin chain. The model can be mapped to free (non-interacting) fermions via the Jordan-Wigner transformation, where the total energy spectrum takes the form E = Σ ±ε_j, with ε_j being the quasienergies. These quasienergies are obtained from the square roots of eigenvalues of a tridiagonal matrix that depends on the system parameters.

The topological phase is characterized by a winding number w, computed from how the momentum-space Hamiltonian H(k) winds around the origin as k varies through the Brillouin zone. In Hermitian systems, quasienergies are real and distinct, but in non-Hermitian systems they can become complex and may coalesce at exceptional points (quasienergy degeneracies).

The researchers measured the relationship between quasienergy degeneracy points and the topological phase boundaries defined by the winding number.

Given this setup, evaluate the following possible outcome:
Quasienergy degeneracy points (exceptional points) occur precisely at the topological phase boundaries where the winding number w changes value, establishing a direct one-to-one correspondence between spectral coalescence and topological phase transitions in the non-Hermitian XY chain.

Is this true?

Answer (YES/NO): NO